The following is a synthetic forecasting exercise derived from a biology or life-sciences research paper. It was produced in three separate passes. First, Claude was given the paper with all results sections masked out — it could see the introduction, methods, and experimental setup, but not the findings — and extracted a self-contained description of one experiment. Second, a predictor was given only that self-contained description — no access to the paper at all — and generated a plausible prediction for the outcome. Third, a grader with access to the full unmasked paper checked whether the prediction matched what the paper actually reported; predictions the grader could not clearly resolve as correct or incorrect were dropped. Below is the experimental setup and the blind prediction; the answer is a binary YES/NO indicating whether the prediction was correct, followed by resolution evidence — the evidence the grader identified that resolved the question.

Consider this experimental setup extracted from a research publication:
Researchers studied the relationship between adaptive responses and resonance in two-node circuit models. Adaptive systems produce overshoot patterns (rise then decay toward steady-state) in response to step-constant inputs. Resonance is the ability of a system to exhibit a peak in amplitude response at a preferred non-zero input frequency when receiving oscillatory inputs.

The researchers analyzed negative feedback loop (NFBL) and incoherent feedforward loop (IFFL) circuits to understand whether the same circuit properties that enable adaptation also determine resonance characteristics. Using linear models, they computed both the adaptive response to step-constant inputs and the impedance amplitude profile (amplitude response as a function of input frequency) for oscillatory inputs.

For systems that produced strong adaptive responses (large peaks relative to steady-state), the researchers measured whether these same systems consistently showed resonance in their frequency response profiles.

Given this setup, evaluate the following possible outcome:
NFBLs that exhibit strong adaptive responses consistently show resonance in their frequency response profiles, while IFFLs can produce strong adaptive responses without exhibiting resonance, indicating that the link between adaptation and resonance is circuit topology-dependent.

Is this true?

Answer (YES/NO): NO